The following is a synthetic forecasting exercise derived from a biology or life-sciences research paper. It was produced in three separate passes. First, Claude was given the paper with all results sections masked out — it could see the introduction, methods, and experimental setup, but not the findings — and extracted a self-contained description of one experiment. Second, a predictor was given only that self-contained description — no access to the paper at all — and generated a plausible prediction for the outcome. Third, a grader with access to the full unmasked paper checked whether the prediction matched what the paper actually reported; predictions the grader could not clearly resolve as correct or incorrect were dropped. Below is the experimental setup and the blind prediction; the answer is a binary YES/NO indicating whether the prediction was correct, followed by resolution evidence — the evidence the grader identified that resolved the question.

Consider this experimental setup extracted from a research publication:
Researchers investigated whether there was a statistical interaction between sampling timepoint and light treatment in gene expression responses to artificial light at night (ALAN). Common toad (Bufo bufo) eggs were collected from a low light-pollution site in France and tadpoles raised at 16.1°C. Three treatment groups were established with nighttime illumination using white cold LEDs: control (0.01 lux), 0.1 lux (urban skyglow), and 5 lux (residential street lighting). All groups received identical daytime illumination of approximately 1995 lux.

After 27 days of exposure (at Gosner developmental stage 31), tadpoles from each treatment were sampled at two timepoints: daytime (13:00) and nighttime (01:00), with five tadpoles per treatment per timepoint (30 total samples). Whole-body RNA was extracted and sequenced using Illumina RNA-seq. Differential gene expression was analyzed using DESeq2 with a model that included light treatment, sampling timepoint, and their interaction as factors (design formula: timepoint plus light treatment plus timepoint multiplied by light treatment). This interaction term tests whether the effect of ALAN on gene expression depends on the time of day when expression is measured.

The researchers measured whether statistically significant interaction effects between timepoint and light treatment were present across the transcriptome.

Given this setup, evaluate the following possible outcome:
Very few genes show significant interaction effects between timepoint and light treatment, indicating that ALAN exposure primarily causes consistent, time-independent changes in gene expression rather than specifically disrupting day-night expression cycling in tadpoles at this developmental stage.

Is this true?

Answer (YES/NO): NO